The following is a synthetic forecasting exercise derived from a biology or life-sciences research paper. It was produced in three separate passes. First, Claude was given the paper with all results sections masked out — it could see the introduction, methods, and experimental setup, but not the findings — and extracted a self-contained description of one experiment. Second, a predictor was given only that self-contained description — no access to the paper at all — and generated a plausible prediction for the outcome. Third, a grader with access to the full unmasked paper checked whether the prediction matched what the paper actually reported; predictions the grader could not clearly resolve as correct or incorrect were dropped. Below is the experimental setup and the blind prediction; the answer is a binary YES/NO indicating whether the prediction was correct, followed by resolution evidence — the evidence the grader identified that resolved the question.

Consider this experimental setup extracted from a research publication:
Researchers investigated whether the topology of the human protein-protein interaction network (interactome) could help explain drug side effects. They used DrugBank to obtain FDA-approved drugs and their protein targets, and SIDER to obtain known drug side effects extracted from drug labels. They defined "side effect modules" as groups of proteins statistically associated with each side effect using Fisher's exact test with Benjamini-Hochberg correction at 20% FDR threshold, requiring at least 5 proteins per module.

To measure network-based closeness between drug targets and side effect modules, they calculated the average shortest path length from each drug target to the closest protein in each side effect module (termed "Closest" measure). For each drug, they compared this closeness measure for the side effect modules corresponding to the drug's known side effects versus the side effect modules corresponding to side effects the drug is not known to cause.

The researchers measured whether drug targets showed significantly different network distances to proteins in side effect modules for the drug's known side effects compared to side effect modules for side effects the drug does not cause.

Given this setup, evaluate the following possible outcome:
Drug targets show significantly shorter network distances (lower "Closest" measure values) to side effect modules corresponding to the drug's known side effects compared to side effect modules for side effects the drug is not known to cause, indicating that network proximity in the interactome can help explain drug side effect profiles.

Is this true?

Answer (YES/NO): YES